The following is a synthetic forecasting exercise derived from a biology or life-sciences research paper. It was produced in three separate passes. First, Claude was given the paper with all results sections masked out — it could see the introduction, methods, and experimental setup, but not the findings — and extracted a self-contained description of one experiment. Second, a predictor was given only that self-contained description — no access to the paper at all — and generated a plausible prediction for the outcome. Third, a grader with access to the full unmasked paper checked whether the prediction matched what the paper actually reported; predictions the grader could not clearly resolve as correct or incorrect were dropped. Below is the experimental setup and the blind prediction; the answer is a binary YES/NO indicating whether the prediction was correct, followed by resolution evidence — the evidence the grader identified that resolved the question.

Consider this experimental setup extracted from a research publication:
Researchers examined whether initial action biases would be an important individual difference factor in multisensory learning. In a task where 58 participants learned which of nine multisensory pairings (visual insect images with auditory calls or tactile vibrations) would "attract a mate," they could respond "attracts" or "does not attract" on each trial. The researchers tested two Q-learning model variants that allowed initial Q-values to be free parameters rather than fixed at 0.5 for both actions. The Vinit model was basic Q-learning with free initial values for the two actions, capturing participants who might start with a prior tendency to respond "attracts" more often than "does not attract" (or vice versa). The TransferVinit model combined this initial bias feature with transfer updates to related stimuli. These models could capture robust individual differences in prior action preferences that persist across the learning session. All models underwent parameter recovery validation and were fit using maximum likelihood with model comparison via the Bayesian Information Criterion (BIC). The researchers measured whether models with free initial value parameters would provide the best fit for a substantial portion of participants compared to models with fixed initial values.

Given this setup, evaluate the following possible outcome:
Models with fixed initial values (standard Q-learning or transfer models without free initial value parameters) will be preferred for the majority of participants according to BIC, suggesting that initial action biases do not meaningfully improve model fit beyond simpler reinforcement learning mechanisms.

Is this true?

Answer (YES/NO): YES